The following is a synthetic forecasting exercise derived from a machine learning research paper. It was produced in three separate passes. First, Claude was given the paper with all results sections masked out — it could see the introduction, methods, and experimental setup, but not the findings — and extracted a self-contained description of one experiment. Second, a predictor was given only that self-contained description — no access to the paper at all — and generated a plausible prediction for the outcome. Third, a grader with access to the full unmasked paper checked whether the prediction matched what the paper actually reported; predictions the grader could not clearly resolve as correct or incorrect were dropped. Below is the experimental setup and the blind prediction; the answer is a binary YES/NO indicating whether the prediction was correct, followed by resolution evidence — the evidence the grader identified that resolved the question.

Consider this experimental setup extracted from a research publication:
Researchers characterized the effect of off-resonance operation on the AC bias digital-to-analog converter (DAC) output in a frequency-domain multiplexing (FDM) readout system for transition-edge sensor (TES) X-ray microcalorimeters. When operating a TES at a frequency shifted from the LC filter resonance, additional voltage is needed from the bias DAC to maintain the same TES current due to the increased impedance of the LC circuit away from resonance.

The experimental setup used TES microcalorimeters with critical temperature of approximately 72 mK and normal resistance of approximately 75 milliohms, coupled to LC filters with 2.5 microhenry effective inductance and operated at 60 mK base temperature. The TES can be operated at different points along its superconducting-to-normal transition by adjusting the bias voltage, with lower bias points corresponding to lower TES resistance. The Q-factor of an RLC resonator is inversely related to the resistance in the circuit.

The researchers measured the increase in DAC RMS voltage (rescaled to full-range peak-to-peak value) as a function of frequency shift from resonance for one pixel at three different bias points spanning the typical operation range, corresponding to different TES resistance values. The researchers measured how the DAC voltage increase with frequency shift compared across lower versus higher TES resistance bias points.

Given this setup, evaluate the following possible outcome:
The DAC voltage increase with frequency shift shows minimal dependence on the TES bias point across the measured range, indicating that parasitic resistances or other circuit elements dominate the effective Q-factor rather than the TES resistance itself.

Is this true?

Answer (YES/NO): NO